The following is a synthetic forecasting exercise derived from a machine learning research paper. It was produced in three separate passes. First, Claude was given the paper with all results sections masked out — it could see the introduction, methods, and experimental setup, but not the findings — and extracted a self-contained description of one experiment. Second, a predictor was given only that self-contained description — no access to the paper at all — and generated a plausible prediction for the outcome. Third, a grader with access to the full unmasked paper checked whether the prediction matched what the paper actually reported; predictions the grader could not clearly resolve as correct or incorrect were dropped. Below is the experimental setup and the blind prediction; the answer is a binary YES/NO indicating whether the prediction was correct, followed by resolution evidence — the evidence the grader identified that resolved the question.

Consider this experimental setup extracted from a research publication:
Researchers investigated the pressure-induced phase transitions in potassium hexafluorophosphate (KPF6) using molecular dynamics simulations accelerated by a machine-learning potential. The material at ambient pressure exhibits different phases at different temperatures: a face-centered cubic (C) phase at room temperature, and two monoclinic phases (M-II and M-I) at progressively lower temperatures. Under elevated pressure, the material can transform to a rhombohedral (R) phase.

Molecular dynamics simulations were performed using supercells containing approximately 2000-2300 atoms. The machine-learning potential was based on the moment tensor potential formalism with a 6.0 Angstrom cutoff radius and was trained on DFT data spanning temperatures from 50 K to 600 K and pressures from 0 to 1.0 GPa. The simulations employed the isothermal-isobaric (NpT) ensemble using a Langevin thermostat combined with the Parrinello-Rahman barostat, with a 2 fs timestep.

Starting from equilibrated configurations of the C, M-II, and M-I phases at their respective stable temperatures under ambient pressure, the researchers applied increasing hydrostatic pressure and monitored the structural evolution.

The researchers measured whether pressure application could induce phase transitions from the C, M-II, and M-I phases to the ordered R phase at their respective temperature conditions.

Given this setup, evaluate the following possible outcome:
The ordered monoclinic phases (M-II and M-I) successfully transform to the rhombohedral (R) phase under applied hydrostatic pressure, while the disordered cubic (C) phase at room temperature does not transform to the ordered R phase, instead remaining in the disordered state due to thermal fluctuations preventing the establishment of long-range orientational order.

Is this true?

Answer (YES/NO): NO